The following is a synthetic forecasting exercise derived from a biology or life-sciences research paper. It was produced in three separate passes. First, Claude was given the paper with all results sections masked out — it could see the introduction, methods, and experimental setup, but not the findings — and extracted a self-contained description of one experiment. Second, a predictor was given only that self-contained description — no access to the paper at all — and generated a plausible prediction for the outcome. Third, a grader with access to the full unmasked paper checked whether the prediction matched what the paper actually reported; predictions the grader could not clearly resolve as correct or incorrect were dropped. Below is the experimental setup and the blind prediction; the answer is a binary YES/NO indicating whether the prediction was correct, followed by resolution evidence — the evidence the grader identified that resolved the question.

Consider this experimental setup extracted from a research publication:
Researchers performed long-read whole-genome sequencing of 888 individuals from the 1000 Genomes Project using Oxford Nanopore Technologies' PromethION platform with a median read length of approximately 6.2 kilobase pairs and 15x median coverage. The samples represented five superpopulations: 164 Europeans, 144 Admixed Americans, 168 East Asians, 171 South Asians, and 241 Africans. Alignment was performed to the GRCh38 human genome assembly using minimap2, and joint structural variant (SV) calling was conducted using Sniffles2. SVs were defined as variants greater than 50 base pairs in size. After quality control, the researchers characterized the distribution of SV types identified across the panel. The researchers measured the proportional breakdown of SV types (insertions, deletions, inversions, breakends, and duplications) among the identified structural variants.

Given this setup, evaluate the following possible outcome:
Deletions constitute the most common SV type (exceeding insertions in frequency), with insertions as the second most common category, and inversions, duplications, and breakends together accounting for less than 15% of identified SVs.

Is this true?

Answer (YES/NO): NO